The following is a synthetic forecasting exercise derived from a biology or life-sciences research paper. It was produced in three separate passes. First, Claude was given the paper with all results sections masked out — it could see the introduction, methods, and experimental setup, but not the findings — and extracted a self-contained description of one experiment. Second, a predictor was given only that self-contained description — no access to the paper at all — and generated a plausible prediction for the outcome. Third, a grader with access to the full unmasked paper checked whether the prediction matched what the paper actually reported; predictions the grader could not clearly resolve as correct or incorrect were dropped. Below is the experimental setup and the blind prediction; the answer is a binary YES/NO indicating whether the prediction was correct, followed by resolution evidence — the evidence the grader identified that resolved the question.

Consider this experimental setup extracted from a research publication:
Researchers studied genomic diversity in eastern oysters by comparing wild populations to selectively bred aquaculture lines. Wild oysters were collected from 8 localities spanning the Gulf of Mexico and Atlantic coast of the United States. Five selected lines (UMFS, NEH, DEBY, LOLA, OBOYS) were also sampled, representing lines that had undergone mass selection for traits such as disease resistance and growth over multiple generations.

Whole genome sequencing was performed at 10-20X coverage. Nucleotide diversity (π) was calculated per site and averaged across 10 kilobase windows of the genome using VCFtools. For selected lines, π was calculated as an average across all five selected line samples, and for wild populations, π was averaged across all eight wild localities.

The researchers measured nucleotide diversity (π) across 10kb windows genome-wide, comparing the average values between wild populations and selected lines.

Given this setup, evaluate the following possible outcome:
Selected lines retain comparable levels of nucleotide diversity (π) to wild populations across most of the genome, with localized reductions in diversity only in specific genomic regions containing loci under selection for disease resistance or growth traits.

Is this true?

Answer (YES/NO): NO